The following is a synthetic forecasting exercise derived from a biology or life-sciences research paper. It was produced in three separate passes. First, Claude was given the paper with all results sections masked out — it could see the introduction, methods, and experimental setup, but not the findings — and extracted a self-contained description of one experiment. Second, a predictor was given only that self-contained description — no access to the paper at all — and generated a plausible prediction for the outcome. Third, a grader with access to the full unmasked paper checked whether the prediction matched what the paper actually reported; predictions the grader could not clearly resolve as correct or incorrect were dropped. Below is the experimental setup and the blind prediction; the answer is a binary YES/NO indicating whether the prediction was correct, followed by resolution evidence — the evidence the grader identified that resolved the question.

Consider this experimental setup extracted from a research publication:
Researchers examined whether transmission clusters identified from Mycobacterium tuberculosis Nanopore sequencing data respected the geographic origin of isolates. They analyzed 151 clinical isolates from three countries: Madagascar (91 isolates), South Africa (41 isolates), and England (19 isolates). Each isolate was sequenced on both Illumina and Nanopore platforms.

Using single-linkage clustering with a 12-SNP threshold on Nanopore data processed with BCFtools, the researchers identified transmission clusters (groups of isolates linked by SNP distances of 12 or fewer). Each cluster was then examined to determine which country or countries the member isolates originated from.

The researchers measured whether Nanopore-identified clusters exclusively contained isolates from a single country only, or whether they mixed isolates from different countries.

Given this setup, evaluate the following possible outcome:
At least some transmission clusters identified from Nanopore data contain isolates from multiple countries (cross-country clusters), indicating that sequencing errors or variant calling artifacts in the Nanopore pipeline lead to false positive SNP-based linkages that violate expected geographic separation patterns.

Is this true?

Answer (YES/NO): NO